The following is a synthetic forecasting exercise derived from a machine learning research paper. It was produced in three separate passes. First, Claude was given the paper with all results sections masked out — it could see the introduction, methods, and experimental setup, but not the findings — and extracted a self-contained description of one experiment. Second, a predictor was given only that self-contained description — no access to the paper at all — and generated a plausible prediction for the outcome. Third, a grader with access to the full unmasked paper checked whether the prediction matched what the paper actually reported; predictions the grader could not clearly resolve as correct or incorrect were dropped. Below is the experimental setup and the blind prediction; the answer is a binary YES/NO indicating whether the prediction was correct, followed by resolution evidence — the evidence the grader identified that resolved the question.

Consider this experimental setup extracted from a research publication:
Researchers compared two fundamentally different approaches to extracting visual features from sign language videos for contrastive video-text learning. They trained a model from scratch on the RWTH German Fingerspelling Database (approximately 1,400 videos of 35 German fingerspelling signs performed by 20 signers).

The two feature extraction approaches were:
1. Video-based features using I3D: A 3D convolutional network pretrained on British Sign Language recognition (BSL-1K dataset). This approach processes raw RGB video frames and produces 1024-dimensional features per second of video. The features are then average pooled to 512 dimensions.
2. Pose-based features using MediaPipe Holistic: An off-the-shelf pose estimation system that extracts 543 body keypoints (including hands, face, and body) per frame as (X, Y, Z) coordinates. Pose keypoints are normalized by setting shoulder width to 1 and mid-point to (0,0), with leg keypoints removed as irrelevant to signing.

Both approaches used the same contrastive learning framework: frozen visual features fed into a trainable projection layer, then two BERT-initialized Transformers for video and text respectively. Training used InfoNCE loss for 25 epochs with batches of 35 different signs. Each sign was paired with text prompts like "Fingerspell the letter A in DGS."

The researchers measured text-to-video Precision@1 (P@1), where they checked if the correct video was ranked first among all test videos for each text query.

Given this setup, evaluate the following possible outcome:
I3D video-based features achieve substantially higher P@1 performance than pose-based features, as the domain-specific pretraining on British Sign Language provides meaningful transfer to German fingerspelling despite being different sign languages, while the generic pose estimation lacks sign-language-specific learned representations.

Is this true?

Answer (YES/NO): NO